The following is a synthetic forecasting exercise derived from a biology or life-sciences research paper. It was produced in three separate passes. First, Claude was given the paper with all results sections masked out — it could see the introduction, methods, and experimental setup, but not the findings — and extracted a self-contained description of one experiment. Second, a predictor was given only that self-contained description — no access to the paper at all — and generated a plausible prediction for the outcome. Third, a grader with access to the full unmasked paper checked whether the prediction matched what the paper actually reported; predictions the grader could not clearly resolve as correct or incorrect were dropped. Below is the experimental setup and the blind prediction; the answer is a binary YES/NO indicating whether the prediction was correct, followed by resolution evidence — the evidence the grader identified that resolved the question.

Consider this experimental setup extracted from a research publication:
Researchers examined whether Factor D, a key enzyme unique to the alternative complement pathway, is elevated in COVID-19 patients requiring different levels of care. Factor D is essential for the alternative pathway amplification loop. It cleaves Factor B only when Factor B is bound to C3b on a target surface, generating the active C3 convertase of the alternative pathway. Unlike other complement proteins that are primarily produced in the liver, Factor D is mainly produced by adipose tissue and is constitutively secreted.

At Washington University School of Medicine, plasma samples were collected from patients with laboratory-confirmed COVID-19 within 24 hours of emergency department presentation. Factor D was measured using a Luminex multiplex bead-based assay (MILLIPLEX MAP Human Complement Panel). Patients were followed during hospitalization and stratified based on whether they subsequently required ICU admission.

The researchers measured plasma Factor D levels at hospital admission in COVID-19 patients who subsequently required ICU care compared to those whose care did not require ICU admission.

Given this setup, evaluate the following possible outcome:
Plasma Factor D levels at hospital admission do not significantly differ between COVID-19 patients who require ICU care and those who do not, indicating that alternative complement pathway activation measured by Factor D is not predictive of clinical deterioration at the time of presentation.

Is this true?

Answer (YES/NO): NO